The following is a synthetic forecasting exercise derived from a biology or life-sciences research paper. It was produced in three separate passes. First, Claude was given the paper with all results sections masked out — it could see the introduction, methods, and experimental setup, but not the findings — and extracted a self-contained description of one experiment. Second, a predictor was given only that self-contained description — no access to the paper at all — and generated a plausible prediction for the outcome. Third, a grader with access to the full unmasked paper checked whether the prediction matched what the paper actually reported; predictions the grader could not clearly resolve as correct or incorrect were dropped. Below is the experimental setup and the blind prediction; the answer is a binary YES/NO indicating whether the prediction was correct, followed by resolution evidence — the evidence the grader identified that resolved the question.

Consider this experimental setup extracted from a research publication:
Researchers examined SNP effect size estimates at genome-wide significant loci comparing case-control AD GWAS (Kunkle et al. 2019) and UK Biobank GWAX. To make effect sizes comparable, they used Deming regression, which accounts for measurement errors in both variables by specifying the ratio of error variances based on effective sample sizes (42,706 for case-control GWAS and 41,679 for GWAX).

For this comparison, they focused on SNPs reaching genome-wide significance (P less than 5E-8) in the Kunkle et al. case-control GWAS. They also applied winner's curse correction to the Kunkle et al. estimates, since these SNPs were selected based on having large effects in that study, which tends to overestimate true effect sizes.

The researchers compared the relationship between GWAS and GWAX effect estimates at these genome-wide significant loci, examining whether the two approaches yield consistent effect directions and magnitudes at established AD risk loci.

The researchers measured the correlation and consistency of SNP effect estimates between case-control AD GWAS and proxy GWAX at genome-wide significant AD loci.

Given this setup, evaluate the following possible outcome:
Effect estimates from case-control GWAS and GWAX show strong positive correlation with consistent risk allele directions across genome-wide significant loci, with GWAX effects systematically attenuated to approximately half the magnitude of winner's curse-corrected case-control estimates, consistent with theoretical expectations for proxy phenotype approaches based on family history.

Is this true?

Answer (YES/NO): YES